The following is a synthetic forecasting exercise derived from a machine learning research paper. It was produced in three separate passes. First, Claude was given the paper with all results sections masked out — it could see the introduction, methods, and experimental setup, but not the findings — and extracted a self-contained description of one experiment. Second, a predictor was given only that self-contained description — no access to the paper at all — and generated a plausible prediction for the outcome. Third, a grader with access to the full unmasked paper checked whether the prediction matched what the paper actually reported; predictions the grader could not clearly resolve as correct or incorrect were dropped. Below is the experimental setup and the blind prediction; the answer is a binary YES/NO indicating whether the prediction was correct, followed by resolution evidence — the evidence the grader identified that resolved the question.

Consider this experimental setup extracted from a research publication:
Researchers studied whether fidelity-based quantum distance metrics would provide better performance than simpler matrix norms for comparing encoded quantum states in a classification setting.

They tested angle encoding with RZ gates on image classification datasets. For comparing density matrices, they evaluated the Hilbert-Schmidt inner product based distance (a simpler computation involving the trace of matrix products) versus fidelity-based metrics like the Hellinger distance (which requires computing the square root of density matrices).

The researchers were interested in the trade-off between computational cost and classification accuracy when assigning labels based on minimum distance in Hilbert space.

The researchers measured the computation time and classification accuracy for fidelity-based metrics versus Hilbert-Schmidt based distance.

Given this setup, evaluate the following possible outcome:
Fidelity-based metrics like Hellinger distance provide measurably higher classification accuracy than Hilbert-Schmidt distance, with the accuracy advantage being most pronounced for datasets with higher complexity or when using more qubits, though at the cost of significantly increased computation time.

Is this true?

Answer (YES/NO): NO